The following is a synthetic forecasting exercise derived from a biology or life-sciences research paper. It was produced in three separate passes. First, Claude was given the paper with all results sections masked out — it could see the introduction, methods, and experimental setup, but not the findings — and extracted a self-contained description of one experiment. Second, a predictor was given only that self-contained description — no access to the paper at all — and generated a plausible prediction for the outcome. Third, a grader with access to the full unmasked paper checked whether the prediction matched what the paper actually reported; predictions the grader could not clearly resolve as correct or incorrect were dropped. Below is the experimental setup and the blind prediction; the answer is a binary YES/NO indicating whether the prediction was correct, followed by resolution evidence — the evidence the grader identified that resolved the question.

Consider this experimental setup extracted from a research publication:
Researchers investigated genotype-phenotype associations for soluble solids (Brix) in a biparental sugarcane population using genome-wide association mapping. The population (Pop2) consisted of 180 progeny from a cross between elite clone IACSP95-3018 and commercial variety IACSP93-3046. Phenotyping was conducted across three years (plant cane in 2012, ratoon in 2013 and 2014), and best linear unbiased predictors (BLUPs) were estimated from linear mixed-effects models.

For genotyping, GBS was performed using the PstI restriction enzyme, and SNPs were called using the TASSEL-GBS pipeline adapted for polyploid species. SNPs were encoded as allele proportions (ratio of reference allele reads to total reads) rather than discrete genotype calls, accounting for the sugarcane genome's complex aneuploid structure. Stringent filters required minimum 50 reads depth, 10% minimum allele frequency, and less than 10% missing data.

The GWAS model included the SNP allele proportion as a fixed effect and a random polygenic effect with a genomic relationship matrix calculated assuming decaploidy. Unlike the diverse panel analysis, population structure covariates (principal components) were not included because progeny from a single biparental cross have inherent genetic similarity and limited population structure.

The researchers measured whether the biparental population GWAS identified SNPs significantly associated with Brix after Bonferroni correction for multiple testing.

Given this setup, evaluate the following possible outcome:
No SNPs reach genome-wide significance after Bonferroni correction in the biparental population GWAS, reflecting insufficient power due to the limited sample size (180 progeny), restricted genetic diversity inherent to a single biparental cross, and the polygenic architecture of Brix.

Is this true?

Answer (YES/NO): NO